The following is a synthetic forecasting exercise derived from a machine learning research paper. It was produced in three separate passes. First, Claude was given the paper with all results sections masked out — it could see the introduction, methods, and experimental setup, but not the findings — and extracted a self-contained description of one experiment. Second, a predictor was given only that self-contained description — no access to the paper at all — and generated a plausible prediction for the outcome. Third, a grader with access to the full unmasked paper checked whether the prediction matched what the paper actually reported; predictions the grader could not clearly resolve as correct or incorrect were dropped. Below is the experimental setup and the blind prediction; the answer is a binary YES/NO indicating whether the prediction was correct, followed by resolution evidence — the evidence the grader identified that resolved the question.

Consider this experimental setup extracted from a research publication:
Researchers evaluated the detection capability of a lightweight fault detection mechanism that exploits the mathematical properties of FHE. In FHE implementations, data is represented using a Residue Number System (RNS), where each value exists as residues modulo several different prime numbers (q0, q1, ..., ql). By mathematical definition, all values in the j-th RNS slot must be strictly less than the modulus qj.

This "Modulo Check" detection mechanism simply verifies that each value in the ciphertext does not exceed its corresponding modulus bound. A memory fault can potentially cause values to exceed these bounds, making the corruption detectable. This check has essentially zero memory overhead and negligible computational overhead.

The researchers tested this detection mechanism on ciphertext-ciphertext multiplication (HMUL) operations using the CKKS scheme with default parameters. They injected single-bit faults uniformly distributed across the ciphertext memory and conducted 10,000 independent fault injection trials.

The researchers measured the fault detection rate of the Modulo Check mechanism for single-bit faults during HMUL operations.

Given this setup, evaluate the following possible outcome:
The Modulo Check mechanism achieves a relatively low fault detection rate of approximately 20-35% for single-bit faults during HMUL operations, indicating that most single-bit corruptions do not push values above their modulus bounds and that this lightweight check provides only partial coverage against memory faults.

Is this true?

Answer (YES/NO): NO